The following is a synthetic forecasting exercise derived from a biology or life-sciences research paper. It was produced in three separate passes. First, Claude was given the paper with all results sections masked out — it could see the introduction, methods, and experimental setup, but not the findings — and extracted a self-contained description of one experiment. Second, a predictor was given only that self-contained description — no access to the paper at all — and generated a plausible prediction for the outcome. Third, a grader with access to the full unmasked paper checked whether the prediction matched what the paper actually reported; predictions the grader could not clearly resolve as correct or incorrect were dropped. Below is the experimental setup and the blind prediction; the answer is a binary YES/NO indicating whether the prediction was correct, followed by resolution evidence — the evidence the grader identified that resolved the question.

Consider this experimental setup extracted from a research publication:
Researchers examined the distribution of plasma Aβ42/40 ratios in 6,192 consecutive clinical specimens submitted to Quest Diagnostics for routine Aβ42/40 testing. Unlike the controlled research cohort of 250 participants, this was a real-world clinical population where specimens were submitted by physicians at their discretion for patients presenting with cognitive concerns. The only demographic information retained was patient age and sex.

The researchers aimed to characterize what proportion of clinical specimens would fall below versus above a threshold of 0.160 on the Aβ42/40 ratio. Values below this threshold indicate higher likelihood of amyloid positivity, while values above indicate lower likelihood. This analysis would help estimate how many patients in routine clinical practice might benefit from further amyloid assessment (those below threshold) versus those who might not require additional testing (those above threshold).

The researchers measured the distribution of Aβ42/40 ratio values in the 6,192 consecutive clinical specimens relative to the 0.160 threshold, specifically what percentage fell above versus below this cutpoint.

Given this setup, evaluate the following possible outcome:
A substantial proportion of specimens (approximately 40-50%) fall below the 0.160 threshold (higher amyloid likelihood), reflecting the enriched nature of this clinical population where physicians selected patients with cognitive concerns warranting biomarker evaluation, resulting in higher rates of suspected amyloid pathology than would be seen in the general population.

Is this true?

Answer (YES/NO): YES